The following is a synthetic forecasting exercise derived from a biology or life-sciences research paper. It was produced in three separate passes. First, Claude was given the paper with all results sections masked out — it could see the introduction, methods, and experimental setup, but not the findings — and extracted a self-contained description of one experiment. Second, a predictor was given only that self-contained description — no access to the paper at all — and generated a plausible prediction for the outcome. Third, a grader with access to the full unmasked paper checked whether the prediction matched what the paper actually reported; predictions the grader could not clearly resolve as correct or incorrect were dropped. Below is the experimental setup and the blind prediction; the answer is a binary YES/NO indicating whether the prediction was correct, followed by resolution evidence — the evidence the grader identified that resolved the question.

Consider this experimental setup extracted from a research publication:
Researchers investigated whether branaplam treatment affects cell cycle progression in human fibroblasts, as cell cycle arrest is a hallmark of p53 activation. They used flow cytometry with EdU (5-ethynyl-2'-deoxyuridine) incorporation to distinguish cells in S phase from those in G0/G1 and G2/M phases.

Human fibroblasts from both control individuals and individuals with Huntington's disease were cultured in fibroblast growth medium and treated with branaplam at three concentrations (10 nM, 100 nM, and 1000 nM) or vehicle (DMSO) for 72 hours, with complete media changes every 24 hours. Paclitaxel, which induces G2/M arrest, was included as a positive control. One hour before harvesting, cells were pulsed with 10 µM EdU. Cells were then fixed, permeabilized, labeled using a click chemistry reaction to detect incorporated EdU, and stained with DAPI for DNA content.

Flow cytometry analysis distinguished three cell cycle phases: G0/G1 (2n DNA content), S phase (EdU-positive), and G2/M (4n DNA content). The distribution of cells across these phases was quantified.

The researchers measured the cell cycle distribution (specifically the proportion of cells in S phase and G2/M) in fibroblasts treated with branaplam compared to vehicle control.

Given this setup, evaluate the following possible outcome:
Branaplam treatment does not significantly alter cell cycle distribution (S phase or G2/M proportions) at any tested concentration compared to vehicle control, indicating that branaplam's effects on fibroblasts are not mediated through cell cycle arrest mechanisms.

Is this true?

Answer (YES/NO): NO